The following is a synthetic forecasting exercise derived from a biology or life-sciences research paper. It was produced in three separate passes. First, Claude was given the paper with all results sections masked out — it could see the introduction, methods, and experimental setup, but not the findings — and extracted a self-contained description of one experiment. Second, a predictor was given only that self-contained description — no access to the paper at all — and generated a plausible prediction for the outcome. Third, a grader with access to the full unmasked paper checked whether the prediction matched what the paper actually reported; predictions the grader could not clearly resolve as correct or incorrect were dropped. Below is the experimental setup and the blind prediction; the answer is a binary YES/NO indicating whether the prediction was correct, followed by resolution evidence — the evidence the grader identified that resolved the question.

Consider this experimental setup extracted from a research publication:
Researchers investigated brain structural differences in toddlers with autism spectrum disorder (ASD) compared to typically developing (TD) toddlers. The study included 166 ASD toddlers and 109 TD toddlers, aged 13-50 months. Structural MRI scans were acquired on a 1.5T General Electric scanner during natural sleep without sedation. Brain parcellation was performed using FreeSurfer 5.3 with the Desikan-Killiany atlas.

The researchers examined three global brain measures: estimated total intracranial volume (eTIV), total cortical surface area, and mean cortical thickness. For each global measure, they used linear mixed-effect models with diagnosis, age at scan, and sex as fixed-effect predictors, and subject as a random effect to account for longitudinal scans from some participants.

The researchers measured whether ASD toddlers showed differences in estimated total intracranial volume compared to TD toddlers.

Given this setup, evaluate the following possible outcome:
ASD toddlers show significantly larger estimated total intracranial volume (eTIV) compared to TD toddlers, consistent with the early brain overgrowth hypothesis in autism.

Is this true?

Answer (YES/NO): NO